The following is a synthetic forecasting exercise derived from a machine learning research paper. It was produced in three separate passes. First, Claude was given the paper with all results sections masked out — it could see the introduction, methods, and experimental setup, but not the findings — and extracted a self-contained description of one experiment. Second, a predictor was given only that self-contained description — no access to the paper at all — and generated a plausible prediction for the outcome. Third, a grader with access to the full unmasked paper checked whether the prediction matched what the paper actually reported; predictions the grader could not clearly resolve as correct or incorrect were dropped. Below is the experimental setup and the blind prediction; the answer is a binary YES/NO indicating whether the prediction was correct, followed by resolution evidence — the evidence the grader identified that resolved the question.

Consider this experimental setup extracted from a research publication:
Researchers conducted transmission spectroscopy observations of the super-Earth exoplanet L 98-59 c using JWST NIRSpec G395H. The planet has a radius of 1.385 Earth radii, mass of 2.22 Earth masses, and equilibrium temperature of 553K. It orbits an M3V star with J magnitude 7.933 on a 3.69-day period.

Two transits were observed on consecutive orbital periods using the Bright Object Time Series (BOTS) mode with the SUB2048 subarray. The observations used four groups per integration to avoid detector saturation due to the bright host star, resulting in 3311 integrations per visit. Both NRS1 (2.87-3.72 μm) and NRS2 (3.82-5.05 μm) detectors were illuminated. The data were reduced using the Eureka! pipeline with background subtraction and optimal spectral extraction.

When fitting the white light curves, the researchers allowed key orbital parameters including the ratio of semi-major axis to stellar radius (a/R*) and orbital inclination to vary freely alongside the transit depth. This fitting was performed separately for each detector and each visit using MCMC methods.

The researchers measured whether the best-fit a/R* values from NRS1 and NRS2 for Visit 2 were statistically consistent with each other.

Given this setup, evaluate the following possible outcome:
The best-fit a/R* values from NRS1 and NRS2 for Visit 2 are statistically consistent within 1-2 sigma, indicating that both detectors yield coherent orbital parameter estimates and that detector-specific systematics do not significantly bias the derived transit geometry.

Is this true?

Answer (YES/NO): NO